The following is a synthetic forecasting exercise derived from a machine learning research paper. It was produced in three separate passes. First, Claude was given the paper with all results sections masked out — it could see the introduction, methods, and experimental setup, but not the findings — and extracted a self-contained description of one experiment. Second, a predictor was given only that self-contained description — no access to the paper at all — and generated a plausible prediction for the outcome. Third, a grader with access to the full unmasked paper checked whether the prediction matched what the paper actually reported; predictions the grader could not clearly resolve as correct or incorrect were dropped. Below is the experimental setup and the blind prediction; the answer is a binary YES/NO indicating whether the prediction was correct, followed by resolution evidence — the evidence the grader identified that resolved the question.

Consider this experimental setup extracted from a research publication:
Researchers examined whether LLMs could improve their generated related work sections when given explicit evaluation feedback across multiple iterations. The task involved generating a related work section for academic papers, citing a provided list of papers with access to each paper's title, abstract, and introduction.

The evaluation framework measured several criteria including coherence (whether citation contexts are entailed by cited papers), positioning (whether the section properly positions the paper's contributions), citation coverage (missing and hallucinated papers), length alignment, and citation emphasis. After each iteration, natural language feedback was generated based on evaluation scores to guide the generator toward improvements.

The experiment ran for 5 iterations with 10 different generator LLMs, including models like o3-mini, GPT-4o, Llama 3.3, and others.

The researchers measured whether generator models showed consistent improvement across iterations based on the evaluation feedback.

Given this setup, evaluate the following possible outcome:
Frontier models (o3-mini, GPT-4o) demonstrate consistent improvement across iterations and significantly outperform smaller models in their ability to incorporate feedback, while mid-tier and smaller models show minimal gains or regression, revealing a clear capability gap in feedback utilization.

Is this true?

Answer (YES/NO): NO